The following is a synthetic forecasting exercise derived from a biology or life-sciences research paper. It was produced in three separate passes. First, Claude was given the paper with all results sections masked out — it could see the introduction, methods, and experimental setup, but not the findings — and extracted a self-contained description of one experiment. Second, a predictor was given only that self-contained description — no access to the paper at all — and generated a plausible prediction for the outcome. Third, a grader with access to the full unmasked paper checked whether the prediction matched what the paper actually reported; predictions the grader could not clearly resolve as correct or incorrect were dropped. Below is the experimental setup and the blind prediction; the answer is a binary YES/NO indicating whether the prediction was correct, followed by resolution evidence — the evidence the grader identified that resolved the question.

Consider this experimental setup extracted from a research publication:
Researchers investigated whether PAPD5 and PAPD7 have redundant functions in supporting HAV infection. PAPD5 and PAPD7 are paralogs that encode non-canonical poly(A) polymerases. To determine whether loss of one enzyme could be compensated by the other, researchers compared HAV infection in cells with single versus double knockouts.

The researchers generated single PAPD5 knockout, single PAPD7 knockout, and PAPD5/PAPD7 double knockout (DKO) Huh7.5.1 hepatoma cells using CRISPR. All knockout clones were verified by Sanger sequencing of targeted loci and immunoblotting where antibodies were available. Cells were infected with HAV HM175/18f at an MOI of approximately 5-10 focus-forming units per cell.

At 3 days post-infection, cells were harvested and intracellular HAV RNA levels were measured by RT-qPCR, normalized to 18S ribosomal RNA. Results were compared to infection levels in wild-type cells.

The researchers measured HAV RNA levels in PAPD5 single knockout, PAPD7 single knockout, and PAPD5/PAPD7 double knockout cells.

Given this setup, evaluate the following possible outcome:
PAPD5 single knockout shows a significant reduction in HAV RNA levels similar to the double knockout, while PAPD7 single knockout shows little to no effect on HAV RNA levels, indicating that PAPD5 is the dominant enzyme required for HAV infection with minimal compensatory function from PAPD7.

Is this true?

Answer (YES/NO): NO